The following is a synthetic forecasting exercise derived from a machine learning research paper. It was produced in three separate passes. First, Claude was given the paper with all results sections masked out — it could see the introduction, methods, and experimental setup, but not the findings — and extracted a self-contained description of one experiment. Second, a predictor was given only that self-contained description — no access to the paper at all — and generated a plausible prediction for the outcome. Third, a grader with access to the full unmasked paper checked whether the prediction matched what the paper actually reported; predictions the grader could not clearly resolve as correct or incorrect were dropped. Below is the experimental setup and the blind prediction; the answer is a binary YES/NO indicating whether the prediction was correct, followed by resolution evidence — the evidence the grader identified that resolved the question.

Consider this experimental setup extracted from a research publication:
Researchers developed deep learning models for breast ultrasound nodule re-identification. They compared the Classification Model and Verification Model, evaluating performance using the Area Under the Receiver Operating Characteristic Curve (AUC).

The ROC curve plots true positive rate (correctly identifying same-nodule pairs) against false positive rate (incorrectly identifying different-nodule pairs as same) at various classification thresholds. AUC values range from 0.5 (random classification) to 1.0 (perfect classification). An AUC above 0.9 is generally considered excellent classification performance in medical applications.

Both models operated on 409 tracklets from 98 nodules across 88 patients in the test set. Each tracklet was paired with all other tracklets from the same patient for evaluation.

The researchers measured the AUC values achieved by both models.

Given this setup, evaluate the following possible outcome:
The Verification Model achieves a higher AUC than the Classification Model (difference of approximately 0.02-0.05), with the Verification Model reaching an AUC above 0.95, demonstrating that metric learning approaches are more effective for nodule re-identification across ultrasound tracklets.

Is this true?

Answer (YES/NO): NO